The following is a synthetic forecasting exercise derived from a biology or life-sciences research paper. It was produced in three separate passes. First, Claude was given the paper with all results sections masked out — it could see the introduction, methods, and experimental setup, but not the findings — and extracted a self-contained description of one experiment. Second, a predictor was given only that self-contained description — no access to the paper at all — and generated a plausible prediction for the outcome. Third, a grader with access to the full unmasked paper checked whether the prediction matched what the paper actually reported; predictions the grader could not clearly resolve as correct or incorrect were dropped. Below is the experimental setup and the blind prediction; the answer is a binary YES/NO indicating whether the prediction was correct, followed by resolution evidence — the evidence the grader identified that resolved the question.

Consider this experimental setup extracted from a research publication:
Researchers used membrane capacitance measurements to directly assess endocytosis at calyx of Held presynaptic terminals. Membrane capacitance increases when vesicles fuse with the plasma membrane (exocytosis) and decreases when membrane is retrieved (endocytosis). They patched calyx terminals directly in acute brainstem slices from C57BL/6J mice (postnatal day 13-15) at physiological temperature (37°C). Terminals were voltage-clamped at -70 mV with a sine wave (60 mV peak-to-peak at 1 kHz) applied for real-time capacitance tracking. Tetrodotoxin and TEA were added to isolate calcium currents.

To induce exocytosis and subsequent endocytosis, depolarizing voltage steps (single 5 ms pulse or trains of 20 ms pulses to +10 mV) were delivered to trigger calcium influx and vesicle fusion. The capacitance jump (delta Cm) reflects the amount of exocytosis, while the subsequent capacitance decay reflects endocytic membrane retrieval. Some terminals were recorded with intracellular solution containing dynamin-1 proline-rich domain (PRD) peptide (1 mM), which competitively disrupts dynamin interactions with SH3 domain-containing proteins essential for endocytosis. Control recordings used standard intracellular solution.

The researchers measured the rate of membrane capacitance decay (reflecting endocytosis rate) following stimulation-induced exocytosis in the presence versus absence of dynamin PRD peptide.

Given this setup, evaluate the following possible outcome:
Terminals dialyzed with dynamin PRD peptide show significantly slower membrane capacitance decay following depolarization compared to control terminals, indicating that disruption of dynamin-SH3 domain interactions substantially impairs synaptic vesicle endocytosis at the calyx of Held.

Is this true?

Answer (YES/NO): YES